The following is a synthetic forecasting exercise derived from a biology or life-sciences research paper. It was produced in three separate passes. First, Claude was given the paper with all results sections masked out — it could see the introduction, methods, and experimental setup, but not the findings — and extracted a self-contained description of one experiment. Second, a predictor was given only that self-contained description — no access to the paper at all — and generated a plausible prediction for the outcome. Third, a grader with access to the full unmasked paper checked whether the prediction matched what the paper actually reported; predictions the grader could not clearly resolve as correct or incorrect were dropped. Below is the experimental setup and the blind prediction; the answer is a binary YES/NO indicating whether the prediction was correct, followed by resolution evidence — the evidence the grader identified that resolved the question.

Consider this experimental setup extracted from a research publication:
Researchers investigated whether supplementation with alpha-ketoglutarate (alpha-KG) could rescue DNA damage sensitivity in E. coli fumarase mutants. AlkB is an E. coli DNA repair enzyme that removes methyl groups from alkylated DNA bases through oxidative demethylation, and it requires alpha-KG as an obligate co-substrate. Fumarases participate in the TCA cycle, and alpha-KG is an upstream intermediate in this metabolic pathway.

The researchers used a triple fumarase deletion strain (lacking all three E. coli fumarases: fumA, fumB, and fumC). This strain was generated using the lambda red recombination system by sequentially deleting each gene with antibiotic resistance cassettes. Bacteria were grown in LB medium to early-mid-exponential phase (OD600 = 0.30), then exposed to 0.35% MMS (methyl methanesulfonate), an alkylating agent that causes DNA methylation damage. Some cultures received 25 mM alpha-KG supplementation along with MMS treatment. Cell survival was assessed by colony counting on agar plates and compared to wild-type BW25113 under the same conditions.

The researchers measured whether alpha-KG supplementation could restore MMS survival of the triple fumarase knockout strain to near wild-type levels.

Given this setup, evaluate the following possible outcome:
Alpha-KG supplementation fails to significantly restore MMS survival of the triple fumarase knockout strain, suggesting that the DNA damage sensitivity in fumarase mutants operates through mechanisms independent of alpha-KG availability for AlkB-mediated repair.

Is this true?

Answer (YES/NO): NO